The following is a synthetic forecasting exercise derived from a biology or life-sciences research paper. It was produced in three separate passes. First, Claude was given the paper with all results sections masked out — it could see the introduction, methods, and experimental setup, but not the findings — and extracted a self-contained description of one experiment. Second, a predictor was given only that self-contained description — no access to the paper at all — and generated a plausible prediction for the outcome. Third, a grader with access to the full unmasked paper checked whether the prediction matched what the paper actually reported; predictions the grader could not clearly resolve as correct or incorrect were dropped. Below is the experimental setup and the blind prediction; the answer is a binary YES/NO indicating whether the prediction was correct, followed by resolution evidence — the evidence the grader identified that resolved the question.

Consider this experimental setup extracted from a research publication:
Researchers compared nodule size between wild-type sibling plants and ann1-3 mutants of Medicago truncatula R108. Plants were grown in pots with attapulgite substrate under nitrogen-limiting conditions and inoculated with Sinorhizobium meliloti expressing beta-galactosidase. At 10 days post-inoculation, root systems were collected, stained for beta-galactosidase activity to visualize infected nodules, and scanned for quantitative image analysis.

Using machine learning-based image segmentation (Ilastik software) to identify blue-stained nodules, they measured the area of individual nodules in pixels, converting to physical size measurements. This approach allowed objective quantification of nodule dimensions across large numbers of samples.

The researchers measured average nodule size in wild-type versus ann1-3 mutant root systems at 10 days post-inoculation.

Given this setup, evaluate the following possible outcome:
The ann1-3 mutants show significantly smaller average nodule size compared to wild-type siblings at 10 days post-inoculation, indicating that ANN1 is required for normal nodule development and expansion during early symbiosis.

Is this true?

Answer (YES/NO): YES